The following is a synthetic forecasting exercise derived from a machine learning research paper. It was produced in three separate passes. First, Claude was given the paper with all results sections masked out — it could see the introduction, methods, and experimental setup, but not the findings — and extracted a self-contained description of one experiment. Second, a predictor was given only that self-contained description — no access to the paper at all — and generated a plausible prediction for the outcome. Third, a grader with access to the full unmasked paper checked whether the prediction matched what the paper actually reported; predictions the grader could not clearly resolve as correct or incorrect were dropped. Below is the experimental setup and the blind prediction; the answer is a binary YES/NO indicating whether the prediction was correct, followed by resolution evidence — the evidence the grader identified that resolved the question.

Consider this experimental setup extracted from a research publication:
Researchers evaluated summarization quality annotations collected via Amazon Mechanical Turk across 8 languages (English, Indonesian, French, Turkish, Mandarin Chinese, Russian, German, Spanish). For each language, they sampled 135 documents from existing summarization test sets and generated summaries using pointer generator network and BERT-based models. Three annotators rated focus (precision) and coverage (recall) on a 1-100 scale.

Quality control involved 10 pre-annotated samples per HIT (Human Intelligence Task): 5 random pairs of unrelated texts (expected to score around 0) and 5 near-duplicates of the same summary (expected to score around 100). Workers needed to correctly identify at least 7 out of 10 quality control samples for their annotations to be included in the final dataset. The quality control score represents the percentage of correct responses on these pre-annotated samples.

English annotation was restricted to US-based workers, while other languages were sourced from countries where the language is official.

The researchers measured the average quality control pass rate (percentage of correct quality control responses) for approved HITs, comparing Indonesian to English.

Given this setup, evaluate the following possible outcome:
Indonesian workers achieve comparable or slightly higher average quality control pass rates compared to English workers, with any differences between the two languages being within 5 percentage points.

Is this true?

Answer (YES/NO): NO